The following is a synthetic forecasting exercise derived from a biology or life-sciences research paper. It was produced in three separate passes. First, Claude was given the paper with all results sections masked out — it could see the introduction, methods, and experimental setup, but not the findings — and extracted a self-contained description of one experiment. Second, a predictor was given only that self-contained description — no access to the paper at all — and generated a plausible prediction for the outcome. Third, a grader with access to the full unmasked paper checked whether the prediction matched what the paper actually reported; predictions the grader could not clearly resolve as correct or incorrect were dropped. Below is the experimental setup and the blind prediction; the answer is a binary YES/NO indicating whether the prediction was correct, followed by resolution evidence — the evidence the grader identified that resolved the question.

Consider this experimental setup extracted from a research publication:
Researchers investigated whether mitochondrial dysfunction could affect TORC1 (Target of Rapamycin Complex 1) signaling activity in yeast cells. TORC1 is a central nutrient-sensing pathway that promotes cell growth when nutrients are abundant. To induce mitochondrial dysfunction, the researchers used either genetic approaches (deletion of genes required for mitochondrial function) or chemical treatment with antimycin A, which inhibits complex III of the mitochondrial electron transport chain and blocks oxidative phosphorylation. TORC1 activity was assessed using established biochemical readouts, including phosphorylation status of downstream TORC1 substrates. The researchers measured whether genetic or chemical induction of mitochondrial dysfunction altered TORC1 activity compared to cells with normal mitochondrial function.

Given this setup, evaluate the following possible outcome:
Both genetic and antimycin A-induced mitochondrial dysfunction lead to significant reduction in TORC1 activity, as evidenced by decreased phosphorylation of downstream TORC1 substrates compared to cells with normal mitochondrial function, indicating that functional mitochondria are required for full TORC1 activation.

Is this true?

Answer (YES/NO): NO